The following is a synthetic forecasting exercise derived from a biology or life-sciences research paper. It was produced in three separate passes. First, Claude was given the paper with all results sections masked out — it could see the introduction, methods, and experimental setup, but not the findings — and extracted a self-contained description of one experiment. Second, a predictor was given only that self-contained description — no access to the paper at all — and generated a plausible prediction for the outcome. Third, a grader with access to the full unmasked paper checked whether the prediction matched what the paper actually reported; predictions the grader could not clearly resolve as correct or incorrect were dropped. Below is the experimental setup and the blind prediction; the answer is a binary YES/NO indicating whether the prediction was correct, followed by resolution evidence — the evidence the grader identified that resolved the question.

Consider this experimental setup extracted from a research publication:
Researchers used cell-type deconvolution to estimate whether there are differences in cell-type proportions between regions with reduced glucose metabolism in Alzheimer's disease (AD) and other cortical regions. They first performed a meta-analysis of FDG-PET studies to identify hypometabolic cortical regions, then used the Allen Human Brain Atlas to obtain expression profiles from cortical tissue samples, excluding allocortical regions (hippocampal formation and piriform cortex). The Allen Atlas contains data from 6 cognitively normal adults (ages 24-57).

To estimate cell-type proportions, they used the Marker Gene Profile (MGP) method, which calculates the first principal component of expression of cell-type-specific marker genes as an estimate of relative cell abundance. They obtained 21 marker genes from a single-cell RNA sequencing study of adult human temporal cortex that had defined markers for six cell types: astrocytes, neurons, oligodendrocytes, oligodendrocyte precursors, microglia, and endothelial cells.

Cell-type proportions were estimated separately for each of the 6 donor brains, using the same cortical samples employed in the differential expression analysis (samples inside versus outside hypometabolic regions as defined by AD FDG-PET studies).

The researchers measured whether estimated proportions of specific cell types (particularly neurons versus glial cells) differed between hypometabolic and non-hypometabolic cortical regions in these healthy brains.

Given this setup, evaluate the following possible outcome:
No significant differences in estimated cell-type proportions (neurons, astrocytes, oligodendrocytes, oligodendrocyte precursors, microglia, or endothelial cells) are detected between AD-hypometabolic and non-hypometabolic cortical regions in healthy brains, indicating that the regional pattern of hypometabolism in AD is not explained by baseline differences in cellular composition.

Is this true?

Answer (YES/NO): NO